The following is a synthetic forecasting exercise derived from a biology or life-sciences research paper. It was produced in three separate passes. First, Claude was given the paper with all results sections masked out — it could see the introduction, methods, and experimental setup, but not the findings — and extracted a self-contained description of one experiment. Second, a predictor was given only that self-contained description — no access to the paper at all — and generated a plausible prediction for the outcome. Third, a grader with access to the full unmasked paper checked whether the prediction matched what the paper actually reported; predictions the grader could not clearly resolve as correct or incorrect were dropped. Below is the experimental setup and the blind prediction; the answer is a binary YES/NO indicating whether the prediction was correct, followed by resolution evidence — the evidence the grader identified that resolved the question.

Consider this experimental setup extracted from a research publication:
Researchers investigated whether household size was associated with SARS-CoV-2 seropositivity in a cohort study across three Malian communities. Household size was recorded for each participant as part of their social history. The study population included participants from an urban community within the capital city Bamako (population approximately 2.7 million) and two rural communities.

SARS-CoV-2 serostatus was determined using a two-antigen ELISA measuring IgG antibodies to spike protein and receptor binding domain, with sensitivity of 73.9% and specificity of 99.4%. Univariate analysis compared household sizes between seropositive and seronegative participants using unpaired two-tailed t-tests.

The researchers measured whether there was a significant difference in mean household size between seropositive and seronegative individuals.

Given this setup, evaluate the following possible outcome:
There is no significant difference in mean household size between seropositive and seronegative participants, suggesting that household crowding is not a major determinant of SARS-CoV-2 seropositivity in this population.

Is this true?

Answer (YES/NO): NO